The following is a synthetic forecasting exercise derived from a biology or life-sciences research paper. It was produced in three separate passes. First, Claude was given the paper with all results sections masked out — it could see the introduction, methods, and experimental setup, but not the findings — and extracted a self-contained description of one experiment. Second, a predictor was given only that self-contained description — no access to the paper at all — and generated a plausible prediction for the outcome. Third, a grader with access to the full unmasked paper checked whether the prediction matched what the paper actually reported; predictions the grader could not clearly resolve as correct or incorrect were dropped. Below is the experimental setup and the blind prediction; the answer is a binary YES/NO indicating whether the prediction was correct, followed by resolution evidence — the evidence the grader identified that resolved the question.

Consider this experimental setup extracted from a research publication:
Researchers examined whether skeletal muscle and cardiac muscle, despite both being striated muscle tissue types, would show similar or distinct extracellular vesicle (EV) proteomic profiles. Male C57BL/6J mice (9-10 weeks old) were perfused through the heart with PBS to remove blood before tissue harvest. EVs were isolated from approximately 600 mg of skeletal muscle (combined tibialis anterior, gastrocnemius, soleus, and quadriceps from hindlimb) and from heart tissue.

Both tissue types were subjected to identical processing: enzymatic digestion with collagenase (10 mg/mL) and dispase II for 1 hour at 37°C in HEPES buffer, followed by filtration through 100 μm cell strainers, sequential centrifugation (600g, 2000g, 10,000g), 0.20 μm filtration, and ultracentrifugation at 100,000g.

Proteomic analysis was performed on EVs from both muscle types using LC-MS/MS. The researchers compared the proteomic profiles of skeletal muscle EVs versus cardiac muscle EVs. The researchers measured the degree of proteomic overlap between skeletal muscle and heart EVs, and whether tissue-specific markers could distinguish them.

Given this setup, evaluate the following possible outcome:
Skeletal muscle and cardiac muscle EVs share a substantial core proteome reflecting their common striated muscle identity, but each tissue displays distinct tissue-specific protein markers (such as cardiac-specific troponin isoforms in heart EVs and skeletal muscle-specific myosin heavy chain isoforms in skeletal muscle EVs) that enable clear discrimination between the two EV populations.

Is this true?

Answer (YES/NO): NO